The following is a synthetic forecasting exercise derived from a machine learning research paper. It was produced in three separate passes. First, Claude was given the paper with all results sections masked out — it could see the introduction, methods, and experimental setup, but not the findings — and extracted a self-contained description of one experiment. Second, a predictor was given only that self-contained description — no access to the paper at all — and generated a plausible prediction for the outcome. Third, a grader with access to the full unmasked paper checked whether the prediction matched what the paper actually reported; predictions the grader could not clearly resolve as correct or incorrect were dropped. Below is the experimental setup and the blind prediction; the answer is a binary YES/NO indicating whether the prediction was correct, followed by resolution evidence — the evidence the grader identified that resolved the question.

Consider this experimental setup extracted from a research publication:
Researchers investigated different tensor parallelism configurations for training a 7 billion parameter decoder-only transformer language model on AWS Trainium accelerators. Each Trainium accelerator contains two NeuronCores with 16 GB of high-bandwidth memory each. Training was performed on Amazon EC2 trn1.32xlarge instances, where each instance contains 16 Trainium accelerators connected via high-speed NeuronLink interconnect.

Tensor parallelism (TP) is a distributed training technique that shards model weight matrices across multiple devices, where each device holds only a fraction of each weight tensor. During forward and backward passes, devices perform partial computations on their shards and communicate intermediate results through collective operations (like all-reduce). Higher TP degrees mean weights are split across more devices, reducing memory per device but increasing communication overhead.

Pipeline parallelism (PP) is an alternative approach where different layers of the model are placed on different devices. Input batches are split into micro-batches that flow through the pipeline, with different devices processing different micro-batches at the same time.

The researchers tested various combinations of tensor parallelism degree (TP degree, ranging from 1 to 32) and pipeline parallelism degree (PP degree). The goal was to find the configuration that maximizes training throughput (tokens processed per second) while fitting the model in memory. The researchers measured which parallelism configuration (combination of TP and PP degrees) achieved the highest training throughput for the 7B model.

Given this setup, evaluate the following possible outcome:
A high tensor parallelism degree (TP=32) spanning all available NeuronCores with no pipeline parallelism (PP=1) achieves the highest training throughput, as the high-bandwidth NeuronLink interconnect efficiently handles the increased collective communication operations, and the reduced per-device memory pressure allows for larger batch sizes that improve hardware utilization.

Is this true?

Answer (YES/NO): NO